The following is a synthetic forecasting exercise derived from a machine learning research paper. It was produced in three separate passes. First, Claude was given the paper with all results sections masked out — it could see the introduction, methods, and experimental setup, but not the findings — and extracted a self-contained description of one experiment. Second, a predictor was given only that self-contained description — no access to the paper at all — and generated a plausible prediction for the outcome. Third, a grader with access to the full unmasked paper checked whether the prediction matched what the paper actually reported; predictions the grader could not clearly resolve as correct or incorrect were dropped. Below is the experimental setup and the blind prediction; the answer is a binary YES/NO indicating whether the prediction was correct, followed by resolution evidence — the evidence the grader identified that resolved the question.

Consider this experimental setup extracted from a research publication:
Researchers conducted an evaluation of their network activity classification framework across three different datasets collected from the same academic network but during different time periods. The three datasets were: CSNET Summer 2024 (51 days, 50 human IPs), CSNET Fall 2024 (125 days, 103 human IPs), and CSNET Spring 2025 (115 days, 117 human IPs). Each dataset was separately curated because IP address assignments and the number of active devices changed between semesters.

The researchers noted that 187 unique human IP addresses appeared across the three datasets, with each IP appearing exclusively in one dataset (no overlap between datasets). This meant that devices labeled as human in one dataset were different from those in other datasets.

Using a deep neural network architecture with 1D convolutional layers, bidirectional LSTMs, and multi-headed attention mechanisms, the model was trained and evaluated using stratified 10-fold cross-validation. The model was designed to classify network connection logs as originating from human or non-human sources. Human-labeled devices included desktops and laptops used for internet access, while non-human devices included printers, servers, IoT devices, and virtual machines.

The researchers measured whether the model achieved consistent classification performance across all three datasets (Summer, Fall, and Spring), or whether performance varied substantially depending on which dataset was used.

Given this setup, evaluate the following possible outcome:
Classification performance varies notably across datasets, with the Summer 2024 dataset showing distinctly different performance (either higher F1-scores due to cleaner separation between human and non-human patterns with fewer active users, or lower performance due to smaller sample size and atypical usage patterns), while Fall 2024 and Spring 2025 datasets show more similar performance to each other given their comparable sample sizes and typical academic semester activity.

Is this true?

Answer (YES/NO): YES